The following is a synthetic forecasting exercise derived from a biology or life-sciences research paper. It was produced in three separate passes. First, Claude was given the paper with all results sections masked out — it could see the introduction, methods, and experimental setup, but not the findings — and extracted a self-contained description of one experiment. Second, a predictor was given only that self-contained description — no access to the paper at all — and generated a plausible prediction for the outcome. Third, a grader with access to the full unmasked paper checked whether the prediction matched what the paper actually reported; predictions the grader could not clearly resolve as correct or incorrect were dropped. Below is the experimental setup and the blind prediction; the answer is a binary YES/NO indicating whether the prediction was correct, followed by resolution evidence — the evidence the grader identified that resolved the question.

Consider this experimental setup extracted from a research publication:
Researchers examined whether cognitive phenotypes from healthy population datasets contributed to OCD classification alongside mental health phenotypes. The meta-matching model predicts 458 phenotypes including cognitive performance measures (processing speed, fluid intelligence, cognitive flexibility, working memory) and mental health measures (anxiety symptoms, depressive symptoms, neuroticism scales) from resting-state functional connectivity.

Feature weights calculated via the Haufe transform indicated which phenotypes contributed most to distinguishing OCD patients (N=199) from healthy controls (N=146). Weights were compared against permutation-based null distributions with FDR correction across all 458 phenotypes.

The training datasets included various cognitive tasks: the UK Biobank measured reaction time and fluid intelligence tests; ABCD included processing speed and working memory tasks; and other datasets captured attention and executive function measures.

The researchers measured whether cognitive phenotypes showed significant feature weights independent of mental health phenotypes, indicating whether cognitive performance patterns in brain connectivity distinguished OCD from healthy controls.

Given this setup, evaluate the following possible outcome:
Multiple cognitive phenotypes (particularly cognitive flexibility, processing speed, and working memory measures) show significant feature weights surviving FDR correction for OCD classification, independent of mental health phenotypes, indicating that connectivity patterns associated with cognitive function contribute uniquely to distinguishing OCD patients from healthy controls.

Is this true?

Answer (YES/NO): NO